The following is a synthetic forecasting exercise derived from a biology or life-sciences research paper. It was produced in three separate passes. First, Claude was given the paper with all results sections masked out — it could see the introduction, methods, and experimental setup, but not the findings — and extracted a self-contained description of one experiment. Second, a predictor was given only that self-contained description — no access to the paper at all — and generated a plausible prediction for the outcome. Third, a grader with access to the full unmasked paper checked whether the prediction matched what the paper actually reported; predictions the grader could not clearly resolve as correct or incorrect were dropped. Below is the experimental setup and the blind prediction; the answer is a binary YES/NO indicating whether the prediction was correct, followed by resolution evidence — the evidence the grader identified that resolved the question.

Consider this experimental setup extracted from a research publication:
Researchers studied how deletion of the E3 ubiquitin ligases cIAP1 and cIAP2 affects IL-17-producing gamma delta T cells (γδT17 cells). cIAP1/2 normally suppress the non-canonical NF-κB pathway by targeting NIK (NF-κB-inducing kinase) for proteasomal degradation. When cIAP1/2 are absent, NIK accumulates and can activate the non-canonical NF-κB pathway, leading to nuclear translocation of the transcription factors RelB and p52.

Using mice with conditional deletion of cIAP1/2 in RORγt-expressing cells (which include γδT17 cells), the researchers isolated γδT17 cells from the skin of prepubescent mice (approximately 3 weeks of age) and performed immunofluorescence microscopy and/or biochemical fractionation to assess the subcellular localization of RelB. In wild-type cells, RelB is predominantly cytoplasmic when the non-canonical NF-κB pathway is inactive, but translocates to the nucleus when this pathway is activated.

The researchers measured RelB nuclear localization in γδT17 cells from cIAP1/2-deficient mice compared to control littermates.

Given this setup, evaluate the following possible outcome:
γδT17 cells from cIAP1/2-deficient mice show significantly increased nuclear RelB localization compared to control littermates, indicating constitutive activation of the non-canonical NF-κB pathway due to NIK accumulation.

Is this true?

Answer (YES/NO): YES